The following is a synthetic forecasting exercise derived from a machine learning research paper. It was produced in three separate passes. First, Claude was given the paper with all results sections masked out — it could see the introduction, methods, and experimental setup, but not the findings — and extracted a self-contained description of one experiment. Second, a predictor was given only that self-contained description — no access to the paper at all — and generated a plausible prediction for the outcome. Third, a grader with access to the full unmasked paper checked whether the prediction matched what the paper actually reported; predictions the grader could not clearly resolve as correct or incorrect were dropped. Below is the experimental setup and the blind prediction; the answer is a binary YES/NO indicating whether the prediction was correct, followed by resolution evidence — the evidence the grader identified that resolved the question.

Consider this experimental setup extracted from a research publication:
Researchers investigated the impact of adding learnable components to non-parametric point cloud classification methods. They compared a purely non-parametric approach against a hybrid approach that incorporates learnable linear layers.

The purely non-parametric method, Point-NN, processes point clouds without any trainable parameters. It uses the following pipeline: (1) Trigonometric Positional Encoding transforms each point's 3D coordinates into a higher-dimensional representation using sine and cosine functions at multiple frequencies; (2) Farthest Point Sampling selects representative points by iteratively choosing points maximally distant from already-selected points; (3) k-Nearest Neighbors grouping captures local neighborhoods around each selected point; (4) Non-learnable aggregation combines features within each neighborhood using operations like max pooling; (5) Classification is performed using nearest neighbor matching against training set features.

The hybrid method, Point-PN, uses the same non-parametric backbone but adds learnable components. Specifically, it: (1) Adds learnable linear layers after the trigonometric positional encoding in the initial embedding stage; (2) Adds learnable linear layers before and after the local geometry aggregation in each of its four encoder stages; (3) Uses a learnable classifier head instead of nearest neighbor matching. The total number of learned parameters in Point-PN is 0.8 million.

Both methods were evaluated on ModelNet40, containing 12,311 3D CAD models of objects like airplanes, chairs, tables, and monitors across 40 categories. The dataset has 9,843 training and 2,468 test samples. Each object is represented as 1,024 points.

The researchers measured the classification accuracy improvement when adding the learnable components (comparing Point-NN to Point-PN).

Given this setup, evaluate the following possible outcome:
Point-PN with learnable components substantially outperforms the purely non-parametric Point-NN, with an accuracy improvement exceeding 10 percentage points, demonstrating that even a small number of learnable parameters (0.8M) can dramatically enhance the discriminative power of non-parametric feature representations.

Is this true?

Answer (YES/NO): YES